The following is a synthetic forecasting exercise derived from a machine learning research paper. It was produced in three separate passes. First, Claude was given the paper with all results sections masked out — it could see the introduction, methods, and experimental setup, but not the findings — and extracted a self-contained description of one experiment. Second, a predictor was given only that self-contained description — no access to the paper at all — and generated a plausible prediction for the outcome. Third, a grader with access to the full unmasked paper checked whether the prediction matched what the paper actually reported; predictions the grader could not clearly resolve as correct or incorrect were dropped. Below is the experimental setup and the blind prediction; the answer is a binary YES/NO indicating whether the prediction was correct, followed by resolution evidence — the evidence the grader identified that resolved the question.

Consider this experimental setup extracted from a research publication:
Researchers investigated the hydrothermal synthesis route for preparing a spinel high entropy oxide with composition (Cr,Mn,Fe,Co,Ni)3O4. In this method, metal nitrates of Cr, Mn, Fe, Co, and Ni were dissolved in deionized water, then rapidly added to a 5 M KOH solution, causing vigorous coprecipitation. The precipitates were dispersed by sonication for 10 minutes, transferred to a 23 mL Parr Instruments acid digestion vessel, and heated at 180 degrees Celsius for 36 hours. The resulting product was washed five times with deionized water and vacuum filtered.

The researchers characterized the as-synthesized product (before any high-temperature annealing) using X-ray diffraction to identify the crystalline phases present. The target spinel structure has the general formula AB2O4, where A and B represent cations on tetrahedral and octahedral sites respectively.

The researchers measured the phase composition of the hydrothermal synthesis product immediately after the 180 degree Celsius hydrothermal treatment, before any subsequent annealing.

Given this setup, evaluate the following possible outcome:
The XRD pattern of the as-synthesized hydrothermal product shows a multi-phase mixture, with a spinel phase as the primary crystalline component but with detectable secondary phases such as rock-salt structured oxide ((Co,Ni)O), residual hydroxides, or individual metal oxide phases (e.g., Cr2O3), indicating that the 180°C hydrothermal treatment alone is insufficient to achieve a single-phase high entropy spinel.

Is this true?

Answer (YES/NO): NO